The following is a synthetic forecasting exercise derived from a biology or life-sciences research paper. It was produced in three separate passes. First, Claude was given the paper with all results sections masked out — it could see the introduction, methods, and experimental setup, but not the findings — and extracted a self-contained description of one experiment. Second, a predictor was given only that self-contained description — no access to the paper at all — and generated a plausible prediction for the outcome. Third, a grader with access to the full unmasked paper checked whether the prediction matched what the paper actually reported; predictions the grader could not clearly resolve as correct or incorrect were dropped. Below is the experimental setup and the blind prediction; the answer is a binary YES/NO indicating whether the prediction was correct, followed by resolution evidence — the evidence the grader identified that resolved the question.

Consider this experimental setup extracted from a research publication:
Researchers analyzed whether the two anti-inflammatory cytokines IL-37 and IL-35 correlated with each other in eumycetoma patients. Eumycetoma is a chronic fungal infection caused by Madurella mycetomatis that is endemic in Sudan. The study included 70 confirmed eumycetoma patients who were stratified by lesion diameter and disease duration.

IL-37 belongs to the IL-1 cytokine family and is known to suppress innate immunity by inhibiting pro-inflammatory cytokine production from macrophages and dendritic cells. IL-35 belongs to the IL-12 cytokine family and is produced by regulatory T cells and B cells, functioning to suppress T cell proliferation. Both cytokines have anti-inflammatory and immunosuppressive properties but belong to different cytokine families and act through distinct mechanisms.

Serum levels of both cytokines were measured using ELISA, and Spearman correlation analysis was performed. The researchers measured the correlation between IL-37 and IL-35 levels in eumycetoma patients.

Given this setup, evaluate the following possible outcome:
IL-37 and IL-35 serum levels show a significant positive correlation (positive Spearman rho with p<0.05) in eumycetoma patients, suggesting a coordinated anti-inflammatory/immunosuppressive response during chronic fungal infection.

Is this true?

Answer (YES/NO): YES